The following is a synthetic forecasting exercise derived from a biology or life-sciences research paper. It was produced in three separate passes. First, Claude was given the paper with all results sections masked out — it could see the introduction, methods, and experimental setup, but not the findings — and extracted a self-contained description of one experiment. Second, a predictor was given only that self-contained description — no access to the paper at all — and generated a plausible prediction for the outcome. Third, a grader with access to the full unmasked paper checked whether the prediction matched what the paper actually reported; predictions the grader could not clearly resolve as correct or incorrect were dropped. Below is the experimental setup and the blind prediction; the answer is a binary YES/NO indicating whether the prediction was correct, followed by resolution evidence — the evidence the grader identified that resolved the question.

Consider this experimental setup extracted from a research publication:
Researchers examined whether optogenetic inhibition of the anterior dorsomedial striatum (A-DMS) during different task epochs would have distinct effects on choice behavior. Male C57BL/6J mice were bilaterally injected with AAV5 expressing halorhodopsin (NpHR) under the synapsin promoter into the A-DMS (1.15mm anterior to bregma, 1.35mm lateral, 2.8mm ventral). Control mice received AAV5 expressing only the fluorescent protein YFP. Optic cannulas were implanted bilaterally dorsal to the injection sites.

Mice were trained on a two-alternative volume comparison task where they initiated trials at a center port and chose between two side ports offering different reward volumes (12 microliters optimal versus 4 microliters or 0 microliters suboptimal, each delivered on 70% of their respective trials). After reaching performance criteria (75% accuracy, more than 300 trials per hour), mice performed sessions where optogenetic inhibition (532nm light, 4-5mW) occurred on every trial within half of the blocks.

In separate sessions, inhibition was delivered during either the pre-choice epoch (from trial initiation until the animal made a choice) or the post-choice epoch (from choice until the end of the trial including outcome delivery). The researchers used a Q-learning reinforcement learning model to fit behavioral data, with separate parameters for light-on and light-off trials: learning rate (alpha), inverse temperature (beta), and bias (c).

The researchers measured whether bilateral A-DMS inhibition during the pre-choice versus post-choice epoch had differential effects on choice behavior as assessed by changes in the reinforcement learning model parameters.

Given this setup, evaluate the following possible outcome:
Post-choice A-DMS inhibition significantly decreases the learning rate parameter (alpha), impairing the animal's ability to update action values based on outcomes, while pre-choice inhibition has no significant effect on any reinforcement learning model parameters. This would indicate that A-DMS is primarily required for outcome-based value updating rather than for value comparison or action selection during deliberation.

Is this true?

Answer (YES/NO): NO